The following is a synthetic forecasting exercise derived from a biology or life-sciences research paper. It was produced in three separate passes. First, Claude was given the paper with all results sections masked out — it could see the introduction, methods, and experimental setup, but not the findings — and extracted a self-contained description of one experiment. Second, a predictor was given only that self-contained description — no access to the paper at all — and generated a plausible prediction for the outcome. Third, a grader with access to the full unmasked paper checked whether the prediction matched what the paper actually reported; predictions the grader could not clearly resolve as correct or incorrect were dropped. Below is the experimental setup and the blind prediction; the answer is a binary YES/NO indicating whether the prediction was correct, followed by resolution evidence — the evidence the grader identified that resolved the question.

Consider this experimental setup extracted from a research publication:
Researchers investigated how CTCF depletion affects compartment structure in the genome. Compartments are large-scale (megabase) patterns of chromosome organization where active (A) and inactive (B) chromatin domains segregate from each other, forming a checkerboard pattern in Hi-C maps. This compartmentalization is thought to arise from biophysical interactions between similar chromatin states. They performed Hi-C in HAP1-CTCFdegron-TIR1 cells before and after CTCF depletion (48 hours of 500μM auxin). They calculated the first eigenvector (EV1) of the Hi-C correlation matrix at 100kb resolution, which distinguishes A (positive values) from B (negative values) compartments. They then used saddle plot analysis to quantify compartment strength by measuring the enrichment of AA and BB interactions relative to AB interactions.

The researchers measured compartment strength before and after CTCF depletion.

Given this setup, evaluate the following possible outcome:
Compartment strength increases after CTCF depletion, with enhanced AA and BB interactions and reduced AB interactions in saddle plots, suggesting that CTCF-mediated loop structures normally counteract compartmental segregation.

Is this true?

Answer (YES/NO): NO